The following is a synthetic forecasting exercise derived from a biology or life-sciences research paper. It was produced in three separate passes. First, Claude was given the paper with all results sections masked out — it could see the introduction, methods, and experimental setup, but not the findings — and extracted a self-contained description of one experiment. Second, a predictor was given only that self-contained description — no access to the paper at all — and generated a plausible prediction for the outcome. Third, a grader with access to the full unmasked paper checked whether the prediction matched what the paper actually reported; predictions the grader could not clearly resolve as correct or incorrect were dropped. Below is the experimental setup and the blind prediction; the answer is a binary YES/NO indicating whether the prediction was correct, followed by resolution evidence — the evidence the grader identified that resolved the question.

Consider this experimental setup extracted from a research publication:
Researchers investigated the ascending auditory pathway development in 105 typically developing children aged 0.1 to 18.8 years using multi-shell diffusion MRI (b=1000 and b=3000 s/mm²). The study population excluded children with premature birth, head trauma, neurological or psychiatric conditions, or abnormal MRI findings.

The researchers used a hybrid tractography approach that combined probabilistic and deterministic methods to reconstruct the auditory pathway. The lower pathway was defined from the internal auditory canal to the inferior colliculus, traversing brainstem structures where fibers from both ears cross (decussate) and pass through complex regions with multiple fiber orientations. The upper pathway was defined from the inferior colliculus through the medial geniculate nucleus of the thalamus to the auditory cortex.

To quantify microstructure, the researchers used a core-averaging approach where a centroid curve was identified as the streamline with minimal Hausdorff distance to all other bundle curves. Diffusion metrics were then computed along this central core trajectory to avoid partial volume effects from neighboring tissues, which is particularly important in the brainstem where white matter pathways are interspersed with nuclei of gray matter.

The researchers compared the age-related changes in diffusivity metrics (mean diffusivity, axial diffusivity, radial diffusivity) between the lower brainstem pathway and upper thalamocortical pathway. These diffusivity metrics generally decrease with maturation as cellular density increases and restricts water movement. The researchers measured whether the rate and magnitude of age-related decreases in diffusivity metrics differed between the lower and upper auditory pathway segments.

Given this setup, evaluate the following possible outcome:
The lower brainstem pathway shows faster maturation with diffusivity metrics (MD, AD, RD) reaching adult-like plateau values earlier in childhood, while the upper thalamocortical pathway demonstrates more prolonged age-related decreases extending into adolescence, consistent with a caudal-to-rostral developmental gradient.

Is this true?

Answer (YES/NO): YES